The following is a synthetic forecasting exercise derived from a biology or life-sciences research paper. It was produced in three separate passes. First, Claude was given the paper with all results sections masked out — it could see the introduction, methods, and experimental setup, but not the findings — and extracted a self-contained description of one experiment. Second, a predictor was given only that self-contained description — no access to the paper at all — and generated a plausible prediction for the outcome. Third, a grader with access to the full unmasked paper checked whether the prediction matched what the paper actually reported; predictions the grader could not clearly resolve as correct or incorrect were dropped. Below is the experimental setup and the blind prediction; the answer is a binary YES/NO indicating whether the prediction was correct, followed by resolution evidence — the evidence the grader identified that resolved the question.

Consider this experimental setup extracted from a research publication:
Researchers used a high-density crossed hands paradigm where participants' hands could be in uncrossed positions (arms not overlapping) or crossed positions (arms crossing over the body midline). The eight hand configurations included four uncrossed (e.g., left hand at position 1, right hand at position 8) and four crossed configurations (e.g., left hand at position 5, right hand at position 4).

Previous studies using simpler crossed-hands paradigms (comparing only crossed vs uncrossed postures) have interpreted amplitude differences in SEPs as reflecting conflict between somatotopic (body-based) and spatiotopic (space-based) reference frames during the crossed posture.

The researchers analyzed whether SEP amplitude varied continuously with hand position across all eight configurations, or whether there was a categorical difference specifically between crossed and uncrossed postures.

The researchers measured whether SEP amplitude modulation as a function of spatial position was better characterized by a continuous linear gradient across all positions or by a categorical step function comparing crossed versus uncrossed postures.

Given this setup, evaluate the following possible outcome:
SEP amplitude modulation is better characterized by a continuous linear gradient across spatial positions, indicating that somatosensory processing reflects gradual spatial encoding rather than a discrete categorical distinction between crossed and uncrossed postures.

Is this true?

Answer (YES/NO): YES